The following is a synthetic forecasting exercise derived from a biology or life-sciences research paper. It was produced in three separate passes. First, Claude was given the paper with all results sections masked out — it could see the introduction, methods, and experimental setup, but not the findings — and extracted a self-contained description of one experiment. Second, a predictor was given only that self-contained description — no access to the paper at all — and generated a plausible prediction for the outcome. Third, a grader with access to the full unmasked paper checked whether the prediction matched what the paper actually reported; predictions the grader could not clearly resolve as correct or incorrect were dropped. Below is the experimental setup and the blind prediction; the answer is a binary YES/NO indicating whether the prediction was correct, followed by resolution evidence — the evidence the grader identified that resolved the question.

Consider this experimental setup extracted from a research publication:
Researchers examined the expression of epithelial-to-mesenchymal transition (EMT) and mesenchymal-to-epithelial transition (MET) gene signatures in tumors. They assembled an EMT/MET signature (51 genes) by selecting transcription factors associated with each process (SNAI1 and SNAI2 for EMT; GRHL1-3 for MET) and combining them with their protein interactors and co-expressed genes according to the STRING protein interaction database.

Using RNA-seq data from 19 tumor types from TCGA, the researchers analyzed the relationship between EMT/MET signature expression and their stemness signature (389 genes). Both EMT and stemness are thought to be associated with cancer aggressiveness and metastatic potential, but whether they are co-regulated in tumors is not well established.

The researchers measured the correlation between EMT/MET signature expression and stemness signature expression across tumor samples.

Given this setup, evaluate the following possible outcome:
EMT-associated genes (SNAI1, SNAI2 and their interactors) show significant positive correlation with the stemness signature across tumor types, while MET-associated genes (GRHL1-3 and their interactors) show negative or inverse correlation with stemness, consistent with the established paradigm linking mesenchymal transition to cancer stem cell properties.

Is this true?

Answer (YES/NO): NO